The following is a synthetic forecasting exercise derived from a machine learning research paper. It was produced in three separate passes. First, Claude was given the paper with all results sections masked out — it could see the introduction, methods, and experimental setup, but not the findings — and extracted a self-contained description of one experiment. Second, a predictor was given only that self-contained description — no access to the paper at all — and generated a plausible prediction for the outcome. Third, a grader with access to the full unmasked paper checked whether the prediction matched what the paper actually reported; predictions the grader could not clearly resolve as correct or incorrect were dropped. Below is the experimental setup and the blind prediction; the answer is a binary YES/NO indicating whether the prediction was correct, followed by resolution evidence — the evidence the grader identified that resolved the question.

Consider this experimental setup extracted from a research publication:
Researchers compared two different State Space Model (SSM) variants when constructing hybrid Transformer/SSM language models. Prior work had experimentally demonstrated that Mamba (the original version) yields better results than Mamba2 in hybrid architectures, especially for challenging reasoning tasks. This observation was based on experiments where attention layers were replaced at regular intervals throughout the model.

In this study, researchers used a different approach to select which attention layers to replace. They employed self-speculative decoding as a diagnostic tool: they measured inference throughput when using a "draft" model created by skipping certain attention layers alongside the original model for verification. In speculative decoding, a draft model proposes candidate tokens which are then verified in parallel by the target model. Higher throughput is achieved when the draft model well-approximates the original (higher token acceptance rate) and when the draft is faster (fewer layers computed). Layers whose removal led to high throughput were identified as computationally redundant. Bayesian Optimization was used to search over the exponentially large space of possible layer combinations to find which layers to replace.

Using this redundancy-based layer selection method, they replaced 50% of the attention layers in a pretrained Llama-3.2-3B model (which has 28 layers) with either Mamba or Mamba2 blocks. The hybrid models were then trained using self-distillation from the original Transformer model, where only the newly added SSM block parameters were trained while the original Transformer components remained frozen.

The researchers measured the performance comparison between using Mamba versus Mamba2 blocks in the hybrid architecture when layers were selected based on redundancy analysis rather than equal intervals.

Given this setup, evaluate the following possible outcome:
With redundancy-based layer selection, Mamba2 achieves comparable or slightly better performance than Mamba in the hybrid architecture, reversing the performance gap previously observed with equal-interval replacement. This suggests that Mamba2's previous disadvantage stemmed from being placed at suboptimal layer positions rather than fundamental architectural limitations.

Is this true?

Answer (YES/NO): YES